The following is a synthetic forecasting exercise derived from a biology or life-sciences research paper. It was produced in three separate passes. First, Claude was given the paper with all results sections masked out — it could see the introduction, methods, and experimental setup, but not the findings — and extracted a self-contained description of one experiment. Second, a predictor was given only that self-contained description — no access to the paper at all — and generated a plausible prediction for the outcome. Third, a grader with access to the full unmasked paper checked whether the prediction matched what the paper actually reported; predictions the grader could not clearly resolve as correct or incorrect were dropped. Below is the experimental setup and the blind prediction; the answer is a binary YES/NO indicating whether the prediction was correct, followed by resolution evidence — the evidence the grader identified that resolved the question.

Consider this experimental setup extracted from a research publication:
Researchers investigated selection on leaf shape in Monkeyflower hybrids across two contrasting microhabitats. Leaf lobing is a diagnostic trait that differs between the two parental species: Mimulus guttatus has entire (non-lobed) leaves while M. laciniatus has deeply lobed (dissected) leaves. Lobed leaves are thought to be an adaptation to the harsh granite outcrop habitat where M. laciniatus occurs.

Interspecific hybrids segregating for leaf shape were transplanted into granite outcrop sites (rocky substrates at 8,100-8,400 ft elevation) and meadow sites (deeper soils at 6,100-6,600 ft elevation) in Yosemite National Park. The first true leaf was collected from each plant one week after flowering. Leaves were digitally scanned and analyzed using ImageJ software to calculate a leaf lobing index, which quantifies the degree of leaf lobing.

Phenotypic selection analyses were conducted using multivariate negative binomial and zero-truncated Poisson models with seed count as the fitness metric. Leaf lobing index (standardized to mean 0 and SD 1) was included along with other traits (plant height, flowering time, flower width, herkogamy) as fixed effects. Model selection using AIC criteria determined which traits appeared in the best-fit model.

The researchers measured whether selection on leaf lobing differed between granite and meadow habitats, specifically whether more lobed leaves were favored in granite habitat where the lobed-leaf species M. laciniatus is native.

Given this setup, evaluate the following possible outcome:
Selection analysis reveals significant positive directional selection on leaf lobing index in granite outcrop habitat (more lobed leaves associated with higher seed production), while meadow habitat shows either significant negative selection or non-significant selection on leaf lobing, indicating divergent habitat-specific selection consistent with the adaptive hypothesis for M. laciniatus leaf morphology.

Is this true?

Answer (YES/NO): YES